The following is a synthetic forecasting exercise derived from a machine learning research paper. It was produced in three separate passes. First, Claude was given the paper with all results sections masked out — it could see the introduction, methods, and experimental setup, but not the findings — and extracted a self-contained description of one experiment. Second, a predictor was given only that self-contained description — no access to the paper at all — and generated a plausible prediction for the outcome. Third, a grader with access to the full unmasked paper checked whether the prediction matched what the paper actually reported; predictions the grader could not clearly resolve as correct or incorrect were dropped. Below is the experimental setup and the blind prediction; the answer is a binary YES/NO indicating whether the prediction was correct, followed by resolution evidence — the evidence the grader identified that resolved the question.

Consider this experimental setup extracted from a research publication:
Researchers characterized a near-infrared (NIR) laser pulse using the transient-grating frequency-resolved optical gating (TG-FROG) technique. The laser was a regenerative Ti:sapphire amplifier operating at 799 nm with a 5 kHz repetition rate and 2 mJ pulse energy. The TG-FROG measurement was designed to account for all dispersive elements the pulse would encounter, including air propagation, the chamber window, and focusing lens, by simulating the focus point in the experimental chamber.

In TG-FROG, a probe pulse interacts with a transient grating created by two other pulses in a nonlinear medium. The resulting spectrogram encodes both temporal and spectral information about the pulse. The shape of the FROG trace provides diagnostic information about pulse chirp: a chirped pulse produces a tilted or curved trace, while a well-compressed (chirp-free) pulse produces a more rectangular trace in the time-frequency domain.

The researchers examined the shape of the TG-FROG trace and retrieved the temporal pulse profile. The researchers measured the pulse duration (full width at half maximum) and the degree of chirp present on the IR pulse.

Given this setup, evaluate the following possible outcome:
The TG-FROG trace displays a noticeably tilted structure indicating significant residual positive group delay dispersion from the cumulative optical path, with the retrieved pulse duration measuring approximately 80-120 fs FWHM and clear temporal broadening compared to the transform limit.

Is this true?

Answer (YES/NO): NO